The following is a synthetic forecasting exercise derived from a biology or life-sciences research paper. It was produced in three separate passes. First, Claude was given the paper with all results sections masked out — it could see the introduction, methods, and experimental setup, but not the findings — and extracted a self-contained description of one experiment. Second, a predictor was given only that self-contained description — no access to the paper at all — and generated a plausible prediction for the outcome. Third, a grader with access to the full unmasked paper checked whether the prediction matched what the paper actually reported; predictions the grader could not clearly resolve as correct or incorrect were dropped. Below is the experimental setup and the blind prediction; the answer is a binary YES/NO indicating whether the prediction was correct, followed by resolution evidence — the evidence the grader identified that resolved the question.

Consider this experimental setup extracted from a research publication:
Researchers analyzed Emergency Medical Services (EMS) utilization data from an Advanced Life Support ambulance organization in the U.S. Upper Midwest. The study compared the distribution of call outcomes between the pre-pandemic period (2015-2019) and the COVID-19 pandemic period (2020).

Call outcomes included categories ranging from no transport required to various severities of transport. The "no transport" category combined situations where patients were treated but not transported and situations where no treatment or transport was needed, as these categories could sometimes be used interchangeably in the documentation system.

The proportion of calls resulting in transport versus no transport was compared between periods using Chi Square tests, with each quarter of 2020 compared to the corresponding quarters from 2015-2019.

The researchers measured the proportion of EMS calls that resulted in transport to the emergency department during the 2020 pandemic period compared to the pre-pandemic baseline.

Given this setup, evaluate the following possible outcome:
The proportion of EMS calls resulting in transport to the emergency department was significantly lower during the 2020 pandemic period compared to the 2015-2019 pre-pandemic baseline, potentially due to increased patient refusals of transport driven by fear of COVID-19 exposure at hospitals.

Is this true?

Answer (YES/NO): NO